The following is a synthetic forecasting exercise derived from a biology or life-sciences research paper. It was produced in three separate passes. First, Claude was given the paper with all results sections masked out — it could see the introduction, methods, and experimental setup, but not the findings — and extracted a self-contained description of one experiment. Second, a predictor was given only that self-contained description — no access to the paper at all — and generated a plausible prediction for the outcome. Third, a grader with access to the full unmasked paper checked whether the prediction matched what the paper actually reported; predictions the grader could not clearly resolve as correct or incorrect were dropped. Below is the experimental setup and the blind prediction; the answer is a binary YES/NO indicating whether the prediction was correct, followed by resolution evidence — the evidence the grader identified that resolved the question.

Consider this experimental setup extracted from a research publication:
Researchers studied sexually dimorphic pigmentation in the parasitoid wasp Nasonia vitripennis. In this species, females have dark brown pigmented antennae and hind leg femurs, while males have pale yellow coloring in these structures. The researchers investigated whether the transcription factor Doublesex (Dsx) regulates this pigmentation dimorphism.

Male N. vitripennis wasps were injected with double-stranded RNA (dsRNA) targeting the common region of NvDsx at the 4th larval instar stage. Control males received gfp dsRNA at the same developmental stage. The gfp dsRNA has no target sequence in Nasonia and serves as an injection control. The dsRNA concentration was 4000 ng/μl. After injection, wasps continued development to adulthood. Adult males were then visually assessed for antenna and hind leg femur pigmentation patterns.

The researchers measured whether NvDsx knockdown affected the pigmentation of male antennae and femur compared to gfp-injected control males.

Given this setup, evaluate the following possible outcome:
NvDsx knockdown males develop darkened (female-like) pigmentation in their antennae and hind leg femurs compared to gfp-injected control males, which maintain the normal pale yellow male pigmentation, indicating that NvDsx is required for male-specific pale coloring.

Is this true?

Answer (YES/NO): YES